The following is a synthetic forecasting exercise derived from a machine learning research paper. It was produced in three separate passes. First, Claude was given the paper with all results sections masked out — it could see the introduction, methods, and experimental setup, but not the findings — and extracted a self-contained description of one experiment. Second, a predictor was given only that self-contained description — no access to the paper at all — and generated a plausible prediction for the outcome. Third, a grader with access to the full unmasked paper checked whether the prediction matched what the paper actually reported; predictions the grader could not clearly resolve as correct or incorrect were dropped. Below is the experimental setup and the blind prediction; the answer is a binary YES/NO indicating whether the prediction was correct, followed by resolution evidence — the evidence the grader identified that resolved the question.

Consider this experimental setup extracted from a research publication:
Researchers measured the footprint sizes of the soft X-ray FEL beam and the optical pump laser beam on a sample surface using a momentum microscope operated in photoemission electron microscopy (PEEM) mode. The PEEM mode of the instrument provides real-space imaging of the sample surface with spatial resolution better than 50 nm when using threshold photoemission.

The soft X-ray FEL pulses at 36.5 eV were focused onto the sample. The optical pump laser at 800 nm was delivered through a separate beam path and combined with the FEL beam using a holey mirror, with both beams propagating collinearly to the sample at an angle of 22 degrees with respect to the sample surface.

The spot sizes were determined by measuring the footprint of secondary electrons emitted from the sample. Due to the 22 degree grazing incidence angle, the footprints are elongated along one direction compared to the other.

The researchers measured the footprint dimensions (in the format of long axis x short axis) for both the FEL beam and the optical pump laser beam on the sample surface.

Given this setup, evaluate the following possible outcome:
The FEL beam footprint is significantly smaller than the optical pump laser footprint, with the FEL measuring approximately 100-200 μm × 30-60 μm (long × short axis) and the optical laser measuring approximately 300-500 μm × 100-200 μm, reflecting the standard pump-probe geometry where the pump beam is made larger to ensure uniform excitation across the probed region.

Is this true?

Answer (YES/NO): NO